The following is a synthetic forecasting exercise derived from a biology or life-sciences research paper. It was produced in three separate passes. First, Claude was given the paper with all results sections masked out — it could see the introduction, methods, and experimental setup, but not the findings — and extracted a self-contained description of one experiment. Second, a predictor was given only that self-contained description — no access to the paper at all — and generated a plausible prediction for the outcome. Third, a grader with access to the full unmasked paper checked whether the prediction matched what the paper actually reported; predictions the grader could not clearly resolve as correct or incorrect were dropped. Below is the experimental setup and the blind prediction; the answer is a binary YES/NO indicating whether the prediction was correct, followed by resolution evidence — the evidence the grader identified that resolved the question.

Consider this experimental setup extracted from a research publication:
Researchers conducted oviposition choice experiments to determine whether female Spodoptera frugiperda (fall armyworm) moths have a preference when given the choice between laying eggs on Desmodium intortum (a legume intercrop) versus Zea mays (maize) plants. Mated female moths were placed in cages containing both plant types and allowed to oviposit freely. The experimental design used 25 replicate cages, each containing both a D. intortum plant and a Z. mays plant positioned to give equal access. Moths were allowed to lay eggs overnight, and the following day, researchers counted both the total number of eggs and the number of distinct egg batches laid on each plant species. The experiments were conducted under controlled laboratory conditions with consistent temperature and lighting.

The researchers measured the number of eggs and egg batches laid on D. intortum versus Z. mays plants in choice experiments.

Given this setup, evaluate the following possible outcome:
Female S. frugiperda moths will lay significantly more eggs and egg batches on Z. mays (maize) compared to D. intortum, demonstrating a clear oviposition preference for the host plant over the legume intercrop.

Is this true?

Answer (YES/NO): NO